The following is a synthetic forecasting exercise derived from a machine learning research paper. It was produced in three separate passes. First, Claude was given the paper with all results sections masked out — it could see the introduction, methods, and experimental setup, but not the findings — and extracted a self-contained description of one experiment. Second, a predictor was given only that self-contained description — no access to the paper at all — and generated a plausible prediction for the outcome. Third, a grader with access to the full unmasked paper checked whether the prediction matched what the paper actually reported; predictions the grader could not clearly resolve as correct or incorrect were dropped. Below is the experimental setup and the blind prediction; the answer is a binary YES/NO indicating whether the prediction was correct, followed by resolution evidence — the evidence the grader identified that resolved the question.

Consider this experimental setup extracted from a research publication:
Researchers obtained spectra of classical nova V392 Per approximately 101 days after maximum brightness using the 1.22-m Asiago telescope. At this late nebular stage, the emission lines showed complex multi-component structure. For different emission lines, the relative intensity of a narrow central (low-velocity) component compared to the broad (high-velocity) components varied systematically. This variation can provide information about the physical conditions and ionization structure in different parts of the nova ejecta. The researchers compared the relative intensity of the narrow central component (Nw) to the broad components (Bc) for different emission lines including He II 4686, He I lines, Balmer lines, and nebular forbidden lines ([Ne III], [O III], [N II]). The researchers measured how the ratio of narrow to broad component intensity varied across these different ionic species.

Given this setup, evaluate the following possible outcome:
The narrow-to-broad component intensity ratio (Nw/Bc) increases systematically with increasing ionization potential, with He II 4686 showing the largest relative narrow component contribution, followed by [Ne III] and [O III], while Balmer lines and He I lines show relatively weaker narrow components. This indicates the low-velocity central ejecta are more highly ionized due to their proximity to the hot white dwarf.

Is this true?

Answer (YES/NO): NO